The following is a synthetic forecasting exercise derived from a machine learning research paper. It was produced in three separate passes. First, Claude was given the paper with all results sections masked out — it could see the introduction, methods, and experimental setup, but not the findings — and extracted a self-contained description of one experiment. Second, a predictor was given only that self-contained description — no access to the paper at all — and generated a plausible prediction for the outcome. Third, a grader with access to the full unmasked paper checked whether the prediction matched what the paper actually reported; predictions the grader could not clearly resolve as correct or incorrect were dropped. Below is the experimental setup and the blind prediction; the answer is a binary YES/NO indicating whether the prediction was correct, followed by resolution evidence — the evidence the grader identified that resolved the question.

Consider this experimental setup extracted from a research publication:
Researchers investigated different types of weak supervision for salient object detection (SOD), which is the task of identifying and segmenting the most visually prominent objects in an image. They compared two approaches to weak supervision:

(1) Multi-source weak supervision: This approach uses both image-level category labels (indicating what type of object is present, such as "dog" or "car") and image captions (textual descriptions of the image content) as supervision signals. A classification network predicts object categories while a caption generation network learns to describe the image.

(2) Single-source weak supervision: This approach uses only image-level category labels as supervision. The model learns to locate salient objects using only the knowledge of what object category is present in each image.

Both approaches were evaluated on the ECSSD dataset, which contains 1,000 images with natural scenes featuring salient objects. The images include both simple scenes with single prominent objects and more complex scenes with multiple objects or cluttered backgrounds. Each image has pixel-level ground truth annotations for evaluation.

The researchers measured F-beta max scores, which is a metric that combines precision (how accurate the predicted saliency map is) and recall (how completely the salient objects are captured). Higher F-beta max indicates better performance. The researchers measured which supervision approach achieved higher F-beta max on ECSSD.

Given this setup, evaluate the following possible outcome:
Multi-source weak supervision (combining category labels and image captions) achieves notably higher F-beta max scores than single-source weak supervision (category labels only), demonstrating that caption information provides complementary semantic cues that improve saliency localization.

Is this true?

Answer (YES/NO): YES